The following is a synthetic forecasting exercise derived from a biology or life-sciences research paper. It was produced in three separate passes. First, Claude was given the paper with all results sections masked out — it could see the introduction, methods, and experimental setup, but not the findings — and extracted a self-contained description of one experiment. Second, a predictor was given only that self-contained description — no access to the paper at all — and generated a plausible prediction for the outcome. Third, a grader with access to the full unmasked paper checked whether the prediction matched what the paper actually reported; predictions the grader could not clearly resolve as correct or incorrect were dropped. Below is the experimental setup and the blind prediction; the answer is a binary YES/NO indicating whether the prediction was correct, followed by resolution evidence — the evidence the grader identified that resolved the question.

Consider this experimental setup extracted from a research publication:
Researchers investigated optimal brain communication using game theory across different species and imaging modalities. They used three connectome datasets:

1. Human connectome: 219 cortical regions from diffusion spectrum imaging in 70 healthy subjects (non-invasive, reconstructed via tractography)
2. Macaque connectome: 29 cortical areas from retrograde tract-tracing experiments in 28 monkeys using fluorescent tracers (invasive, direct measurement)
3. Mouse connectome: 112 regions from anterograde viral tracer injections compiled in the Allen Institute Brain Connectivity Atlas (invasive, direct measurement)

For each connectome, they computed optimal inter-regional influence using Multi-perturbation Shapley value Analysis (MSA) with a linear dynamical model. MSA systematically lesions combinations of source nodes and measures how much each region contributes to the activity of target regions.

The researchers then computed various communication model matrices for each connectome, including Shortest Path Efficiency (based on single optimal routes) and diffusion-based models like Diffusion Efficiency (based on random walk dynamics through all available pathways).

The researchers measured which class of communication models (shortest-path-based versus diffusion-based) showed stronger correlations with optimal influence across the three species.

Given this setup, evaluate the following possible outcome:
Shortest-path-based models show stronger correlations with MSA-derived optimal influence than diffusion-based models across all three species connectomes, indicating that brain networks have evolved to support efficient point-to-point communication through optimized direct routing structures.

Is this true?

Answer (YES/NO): NO